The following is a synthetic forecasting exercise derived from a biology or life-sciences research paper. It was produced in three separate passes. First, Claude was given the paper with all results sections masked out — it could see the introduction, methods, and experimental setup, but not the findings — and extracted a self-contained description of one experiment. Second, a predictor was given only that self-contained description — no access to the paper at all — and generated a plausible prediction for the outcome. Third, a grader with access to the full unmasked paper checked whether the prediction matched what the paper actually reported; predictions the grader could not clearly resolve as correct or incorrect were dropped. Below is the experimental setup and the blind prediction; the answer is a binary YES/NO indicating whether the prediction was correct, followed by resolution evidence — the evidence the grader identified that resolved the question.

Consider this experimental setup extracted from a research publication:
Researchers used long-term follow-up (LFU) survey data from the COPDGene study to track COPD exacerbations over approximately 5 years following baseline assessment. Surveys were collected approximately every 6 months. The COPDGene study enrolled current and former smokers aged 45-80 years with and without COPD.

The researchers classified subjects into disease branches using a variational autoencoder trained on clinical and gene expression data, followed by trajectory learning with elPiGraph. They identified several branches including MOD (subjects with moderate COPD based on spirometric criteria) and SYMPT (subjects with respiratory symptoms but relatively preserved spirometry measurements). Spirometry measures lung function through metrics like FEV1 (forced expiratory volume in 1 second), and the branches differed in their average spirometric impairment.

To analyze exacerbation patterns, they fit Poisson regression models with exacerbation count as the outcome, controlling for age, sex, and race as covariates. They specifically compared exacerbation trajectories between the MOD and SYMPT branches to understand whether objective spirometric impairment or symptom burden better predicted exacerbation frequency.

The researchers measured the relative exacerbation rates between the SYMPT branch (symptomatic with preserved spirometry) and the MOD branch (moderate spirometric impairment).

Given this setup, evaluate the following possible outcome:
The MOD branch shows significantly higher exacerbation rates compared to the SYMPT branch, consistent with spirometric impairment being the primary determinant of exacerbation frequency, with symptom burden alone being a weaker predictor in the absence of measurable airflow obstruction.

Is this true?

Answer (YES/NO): YES